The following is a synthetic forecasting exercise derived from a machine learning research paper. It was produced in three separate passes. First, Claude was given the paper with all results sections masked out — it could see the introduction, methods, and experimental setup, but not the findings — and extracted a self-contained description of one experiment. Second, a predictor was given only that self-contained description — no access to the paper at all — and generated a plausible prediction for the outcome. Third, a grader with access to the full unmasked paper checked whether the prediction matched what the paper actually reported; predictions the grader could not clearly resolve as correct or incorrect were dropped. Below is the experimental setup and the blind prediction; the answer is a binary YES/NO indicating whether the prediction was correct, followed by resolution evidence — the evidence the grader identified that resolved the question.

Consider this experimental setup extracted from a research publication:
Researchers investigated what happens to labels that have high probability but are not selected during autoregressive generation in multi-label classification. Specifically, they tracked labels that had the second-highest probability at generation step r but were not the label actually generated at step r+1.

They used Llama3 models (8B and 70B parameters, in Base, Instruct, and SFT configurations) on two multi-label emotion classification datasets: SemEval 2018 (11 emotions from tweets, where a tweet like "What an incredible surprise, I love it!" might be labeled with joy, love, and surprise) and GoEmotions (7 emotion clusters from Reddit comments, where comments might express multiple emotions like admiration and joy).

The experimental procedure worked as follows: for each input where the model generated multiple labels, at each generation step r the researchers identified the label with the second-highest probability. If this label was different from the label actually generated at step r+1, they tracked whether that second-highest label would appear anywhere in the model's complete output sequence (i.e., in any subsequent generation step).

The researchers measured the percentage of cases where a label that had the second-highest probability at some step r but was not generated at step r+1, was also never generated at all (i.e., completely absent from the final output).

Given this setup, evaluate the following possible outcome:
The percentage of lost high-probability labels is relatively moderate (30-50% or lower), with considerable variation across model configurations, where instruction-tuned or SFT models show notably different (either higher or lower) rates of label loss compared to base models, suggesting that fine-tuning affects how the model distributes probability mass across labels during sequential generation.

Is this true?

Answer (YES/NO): NO